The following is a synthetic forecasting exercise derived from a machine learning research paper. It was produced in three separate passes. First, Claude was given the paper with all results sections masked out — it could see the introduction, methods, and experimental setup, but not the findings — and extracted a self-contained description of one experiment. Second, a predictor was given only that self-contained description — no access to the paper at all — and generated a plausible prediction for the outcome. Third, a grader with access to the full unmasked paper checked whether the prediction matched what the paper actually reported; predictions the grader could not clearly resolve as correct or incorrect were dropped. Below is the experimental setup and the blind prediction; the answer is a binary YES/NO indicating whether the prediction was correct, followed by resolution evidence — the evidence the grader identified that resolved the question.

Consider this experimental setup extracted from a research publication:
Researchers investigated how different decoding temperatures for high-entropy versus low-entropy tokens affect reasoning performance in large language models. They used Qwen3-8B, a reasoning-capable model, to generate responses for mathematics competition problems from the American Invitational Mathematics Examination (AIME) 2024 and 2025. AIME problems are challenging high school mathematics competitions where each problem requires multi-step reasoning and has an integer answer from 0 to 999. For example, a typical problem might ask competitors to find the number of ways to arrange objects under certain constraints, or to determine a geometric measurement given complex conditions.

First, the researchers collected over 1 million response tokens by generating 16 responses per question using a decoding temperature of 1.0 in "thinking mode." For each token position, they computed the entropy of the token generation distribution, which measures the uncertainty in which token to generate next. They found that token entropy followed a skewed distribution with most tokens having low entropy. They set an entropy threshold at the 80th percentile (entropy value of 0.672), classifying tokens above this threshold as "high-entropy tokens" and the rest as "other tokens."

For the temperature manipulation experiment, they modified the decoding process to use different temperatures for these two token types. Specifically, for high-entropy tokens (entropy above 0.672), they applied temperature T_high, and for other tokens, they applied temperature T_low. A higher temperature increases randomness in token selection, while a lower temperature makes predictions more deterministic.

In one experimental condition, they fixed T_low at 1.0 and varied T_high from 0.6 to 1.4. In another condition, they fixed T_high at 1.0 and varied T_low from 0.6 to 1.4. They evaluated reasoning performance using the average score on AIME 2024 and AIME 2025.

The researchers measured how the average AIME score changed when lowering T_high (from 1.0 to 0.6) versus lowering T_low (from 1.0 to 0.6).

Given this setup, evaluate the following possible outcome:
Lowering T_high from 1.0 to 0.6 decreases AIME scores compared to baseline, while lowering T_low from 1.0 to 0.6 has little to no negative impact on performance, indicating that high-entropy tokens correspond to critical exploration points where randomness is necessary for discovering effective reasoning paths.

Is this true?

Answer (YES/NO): YES